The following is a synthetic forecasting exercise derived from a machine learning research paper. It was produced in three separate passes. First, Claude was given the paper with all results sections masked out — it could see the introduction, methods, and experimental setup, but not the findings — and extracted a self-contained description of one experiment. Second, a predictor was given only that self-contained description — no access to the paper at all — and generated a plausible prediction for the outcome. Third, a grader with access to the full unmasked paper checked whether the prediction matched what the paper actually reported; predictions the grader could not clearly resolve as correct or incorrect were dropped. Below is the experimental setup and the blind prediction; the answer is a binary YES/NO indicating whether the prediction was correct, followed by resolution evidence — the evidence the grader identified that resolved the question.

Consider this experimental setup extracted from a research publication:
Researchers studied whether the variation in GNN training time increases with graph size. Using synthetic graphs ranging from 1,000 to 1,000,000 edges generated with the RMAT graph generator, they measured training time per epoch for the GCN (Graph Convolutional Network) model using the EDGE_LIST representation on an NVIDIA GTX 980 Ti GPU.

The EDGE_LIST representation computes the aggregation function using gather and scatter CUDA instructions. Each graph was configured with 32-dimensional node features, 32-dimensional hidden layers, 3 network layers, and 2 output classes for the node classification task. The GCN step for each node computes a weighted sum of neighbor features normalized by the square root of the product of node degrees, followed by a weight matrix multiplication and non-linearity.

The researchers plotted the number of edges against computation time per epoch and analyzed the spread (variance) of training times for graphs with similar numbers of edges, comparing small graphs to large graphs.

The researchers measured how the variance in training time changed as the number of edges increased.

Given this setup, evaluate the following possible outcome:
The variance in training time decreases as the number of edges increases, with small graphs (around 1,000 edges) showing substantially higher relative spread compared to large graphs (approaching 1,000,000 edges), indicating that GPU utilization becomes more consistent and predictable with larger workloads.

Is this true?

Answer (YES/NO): NO